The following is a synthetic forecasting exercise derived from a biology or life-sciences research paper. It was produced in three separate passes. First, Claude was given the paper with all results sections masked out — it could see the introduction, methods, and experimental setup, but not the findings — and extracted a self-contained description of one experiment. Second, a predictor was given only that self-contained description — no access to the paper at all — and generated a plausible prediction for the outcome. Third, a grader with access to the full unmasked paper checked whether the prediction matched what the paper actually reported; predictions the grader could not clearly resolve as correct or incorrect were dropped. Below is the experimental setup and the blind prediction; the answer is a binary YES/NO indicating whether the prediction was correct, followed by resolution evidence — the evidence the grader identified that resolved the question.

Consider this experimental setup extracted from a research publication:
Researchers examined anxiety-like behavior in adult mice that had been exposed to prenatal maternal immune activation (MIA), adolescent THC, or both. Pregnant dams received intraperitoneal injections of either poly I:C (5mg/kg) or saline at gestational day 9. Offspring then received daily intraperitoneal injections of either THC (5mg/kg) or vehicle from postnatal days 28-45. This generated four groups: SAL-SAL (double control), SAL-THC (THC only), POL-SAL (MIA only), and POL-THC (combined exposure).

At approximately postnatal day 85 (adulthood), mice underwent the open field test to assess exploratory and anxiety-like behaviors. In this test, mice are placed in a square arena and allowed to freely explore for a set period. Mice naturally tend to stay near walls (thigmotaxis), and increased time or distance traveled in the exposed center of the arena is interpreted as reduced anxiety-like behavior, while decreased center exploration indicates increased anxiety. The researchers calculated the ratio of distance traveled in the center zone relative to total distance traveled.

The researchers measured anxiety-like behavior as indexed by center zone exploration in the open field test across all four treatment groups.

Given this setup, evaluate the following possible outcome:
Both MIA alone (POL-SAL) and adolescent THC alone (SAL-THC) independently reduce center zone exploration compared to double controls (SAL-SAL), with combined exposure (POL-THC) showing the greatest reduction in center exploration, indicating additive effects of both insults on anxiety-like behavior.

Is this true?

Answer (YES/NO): NO